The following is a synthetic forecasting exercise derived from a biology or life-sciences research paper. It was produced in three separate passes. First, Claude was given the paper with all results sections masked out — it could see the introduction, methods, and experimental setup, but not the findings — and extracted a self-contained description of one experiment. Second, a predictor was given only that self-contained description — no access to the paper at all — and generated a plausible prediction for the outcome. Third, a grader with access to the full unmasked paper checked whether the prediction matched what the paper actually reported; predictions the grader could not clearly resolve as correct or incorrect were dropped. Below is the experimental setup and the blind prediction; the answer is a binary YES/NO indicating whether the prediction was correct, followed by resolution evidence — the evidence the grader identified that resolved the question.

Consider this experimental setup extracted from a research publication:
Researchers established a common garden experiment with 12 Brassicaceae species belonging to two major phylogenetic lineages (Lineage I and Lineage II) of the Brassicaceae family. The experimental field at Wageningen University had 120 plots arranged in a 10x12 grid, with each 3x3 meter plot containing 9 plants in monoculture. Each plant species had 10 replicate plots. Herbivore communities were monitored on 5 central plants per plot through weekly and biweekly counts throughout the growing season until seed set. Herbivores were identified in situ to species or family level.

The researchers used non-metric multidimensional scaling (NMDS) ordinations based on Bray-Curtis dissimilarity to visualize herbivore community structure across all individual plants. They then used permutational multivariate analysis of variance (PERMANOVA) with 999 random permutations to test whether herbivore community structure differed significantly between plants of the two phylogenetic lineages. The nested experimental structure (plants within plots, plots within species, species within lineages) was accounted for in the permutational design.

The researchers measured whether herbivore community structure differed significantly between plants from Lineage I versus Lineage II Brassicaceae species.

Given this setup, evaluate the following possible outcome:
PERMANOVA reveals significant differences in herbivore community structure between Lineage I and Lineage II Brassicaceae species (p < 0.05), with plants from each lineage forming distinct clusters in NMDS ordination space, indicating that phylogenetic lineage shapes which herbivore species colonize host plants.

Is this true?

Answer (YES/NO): YES